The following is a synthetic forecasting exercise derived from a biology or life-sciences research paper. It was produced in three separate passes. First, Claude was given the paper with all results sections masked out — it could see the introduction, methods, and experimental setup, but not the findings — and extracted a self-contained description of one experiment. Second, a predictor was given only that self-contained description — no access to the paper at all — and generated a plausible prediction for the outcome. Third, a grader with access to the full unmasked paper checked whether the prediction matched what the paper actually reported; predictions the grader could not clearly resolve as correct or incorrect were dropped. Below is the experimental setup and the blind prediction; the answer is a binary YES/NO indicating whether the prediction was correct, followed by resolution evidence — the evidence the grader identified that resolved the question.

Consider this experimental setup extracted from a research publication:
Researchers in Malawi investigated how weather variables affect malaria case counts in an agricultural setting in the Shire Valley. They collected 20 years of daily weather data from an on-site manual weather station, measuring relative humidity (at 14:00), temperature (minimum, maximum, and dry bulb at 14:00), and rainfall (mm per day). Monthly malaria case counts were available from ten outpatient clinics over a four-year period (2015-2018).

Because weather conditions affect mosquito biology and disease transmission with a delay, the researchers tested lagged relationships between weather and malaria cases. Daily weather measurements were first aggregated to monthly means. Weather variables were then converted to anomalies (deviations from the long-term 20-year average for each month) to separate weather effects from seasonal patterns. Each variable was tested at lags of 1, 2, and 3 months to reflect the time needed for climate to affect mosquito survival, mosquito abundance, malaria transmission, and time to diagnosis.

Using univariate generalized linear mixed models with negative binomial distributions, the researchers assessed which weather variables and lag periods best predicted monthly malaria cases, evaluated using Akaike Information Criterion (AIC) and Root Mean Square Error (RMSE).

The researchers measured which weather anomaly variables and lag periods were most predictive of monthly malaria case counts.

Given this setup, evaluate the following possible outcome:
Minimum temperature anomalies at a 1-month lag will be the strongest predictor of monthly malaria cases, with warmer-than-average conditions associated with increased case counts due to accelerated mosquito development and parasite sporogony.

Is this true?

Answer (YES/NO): NO